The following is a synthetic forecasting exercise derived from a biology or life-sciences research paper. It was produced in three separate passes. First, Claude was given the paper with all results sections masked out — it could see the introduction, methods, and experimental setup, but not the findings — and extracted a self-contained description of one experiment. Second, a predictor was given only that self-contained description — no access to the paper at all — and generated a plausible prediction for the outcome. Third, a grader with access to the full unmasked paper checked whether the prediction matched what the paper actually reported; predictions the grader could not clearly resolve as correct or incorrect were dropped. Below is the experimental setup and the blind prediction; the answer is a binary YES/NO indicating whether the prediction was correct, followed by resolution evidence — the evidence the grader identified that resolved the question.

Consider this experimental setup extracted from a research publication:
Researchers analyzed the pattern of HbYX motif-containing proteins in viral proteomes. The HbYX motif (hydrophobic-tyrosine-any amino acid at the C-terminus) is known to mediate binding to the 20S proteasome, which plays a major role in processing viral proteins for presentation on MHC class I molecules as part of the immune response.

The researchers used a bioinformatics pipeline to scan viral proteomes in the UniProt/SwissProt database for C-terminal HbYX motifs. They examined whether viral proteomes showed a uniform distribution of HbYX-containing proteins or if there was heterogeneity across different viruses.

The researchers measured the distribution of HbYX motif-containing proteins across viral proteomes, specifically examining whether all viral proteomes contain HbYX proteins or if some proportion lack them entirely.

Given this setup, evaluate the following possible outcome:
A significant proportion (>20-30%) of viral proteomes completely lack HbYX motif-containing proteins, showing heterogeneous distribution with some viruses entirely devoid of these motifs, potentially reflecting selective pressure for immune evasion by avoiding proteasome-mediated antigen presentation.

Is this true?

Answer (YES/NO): YES